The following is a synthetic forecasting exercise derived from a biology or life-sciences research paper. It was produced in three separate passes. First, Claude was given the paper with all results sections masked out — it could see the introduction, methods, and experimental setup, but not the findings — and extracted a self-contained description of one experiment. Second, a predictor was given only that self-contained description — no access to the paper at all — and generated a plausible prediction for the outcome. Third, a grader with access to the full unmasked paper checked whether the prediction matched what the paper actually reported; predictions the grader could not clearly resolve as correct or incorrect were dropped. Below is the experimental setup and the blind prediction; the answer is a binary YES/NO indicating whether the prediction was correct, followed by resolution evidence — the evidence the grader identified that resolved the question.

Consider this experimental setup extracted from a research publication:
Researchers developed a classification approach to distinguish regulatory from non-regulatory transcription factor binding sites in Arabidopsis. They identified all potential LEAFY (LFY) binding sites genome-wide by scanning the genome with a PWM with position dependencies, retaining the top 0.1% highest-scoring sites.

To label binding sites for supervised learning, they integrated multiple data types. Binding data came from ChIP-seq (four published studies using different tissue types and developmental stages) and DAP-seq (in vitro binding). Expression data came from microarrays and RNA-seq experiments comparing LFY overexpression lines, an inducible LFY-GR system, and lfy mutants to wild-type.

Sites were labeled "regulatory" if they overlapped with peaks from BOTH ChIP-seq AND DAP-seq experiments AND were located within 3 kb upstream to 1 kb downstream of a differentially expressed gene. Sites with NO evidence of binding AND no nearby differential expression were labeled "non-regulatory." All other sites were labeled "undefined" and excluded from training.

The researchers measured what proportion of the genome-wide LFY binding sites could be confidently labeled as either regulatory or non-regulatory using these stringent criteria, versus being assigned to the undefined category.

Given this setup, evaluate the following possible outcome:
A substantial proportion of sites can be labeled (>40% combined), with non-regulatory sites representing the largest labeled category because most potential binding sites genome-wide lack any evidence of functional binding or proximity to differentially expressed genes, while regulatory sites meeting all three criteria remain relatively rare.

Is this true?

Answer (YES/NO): YES